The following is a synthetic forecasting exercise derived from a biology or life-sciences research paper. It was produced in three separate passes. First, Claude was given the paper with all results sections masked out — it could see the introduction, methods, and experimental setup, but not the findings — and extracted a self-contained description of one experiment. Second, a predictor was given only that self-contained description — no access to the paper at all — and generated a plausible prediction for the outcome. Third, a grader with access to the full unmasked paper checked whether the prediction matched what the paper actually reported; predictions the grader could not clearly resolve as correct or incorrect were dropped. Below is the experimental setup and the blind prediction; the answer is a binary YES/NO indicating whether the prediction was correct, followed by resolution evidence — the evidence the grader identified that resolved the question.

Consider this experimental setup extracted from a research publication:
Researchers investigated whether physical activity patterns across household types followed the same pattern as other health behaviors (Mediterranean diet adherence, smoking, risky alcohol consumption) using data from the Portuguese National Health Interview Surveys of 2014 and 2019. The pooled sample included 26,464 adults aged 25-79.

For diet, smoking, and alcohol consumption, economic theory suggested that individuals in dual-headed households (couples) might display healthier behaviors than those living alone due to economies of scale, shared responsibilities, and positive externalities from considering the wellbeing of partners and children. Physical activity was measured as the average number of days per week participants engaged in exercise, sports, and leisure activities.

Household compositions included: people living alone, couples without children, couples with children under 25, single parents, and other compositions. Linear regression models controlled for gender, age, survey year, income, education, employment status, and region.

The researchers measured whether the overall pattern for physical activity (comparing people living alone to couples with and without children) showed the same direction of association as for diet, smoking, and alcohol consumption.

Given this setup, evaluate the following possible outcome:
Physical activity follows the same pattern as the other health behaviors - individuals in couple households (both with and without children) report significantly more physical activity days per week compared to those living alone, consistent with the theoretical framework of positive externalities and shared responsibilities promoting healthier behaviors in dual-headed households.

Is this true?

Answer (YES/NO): NO